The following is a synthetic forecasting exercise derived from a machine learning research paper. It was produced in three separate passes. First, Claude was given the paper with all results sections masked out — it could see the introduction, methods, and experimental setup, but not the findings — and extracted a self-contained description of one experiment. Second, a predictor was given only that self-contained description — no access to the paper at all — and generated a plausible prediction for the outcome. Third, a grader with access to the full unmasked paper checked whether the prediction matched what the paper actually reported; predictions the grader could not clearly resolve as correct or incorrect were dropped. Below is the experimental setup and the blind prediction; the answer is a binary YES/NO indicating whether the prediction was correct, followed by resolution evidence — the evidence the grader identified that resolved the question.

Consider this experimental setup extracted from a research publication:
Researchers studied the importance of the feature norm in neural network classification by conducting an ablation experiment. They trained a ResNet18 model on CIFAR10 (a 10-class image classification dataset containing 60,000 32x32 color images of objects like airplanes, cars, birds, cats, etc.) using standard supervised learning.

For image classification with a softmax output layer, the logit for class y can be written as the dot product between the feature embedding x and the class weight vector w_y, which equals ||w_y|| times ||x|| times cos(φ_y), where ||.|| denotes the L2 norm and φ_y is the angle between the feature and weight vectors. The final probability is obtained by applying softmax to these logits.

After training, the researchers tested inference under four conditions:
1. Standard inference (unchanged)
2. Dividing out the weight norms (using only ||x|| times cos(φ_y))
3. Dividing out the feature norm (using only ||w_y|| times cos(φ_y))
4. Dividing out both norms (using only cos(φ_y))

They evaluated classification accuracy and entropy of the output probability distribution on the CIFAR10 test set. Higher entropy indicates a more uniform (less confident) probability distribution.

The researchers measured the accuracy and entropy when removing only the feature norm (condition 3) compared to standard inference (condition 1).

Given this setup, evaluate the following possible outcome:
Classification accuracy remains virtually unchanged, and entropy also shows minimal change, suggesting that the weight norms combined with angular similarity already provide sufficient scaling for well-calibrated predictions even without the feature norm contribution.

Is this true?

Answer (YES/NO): NO